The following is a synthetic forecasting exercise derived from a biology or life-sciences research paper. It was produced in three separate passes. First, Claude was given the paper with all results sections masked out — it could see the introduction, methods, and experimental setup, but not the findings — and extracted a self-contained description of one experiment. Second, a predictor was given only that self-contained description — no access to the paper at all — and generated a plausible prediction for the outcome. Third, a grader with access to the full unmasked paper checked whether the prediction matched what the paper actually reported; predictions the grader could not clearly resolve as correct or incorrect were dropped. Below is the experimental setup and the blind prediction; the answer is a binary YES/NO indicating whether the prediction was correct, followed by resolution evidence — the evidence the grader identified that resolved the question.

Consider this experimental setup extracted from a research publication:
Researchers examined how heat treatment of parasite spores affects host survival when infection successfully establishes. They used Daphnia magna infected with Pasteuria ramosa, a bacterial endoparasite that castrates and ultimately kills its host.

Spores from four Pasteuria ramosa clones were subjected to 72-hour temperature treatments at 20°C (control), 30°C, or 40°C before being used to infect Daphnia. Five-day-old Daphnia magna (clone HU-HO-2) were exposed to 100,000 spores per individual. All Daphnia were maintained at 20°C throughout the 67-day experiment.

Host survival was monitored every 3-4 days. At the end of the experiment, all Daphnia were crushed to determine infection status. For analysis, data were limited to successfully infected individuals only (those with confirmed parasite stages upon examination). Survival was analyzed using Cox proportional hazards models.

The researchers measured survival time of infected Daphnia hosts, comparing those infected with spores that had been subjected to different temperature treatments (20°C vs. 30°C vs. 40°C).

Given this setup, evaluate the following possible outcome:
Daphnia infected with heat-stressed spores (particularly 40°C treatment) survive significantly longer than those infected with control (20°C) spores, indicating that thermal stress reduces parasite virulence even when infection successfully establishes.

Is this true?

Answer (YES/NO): NO